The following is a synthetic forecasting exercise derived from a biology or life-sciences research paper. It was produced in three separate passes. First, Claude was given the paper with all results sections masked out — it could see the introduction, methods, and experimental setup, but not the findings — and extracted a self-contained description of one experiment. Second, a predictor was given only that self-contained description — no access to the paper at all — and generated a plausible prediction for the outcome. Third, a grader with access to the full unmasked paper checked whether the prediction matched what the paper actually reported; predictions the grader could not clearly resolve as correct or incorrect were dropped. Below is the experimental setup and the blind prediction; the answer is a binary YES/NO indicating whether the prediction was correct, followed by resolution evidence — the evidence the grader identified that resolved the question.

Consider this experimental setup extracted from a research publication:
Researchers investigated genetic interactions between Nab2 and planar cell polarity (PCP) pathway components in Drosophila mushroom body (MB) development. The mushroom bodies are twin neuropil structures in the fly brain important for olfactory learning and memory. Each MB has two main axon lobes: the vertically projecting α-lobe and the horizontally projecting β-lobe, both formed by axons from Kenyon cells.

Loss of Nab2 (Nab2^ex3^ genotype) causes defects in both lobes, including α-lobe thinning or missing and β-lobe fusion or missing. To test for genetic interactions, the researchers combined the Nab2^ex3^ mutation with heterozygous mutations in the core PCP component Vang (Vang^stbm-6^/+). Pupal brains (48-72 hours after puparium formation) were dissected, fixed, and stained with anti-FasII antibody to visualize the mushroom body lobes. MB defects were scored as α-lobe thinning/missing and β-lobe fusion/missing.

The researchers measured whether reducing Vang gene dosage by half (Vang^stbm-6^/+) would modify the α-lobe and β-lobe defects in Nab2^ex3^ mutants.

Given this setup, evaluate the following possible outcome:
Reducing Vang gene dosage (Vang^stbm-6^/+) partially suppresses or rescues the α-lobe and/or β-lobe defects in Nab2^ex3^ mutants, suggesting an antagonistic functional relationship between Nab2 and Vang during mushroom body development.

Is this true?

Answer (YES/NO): YES